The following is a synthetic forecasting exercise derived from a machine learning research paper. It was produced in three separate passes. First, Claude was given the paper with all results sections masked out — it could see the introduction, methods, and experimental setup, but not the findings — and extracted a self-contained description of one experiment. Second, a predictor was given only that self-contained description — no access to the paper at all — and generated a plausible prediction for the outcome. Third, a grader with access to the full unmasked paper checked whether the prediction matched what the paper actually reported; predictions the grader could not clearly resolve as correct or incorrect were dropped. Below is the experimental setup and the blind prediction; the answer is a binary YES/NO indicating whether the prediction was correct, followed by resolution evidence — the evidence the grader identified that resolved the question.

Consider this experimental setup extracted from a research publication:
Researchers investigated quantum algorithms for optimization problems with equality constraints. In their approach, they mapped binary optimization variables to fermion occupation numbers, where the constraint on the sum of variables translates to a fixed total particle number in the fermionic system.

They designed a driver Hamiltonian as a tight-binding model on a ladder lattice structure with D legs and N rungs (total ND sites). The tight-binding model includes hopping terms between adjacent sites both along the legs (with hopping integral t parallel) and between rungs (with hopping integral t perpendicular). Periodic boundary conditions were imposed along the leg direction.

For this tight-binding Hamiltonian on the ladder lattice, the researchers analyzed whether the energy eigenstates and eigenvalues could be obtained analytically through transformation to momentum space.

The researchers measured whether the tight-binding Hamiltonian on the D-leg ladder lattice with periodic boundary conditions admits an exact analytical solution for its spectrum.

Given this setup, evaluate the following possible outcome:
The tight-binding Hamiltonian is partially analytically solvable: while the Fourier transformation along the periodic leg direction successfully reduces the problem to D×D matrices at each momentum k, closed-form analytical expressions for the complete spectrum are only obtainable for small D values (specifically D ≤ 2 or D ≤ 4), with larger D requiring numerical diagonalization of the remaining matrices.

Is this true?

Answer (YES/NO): NO